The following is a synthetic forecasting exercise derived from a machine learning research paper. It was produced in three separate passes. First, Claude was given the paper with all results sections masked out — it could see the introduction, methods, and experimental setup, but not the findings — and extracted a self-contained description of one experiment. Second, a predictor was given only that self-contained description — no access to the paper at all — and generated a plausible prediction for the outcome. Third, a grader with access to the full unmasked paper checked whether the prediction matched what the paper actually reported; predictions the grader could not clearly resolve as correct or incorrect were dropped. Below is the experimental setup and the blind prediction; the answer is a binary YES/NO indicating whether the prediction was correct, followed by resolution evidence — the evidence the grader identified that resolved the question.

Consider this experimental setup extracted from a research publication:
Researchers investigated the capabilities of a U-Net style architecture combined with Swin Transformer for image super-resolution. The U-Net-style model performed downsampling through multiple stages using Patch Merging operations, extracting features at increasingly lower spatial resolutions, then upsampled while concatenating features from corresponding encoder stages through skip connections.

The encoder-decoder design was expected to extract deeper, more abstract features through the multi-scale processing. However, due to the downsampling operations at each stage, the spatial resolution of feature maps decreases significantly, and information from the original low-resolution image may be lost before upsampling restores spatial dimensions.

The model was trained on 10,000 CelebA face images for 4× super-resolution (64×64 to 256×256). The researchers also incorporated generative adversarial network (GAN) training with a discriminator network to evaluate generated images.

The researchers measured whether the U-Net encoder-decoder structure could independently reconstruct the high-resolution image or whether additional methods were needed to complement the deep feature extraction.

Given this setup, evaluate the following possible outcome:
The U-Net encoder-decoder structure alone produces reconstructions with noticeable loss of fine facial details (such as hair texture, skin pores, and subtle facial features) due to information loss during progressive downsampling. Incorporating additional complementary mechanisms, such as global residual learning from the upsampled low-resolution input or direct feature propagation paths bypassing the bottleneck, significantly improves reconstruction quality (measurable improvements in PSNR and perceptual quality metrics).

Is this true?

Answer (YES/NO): YES